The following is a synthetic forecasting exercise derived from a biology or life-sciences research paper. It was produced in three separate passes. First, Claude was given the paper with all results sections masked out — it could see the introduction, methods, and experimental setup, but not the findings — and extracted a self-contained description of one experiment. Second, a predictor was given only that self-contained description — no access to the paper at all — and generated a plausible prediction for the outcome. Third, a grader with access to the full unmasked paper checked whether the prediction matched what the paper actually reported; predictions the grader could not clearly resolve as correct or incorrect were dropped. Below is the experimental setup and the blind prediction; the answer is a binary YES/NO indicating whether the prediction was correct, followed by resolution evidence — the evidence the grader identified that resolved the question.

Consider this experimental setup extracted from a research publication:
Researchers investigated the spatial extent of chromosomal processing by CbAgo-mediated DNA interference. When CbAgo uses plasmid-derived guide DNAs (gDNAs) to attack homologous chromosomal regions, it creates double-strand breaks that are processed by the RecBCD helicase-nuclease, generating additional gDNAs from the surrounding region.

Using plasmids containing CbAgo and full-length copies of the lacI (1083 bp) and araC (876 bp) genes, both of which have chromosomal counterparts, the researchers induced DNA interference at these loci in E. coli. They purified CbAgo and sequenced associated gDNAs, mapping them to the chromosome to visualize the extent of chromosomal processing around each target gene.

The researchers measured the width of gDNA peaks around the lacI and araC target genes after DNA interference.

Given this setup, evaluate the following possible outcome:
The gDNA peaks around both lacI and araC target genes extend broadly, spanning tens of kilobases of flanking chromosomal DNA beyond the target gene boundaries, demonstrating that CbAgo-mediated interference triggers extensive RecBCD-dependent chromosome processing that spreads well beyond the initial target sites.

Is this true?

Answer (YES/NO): YES